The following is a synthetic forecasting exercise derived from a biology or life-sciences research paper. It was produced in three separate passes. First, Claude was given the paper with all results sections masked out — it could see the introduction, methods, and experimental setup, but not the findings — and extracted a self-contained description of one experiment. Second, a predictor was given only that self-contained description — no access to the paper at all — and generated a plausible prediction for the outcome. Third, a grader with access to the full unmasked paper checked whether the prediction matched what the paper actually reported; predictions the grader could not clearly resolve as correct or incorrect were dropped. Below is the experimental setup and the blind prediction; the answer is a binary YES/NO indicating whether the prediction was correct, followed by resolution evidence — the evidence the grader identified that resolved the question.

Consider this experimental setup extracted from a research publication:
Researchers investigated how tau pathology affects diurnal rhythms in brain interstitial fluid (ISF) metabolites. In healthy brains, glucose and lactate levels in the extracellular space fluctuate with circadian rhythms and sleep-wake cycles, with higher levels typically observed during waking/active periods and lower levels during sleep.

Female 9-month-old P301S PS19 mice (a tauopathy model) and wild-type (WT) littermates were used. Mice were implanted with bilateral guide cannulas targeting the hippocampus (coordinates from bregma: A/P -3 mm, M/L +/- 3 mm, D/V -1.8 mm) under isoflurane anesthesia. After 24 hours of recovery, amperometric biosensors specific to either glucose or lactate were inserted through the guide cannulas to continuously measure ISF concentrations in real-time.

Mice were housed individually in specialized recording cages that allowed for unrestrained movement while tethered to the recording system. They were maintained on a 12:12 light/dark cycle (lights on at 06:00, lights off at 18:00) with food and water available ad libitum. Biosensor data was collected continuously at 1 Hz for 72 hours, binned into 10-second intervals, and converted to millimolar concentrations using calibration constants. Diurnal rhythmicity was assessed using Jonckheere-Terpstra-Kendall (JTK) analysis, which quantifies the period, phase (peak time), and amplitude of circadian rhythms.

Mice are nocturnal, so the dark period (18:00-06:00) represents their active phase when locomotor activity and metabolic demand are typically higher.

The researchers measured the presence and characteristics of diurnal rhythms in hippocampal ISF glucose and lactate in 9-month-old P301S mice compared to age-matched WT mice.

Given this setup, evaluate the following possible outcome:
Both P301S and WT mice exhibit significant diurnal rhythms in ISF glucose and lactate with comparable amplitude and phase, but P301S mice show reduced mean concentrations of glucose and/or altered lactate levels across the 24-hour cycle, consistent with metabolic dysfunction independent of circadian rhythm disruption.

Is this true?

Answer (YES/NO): NO